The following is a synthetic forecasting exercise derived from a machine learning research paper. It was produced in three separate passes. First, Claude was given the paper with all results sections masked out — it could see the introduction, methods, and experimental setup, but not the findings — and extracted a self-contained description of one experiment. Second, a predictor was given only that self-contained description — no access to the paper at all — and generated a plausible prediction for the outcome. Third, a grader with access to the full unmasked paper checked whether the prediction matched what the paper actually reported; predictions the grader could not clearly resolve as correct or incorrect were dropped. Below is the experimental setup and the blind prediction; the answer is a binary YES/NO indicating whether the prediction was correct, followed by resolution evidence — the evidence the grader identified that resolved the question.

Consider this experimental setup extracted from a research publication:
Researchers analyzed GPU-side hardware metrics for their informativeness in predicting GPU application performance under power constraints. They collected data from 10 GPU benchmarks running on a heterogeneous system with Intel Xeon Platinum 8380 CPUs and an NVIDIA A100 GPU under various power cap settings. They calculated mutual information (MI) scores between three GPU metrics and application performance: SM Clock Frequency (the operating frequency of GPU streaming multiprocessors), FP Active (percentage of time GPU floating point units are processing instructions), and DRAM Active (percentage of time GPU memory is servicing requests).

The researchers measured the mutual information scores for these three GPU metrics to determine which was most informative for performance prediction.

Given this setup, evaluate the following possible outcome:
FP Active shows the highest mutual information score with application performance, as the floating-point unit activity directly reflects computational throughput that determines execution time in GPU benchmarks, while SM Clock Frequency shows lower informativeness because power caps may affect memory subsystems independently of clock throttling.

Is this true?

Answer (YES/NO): NO